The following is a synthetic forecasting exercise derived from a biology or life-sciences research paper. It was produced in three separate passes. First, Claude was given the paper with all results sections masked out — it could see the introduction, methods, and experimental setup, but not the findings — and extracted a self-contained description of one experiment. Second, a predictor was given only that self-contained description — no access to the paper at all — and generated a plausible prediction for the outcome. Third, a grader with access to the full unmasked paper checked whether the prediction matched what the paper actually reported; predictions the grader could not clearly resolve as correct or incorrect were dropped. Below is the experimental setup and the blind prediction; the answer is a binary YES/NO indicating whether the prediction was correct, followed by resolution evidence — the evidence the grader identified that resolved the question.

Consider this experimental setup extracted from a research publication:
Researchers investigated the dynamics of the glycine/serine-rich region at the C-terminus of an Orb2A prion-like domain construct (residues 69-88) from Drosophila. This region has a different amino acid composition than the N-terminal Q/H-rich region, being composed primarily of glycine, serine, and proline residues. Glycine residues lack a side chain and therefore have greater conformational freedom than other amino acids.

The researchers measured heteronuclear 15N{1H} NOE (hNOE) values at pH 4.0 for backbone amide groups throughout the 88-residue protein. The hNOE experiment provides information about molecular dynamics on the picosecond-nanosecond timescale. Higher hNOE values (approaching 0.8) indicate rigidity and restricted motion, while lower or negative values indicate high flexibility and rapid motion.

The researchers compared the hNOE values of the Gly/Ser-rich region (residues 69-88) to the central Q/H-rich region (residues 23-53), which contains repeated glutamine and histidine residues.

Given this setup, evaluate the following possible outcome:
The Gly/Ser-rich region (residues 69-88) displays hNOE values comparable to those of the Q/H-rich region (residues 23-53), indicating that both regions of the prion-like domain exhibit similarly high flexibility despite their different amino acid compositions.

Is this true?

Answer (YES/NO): NO